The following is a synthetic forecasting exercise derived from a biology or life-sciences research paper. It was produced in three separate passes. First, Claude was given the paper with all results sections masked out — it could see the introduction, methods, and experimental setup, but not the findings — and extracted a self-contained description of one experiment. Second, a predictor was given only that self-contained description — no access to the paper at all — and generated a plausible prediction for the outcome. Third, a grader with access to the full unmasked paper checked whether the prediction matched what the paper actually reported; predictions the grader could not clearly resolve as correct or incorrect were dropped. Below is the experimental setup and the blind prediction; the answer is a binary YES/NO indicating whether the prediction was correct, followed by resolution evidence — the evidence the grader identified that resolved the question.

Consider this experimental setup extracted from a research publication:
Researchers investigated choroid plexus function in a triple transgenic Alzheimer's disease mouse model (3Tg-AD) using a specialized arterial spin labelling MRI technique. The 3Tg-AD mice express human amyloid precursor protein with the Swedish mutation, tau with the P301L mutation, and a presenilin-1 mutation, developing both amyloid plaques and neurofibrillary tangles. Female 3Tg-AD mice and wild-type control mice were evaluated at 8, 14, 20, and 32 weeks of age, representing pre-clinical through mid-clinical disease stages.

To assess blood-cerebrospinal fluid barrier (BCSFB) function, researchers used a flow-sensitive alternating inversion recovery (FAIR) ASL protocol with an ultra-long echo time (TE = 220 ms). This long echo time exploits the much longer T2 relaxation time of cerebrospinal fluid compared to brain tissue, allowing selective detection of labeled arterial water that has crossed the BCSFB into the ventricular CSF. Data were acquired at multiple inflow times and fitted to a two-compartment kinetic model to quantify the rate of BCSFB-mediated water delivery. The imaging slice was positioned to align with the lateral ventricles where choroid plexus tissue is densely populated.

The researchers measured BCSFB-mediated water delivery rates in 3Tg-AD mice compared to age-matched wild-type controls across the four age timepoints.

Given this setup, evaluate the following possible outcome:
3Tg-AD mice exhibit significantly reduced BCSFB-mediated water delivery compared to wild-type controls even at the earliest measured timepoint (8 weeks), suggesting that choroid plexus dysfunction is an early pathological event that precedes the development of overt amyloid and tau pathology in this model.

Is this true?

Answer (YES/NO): NO